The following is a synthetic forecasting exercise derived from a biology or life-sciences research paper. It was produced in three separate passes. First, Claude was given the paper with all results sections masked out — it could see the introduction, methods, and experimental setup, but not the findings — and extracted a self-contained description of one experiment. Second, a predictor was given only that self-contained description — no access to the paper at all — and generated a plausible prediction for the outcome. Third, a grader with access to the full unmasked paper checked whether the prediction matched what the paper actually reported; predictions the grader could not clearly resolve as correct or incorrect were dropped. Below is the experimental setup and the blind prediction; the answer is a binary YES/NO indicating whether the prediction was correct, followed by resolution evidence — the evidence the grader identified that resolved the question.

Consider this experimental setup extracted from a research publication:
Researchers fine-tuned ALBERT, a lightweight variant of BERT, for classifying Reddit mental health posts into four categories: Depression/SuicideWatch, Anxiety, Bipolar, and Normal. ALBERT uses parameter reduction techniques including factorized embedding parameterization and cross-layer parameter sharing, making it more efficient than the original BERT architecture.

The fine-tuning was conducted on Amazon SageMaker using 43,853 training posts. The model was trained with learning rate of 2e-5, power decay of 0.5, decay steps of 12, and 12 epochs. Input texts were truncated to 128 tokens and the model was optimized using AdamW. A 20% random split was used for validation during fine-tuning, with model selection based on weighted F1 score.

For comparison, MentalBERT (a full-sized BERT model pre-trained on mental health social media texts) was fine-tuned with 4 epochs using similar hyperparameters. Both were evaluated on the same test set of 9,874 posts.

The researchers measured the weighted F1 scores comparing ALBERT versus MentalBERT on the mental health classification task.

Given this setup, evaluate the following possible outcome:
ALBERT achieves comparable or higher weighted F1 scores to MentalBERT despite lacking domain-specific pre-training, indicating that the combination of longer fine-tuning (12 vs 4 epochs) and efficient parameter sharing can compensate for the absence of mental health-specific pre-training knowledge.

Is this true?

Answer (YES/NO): NO